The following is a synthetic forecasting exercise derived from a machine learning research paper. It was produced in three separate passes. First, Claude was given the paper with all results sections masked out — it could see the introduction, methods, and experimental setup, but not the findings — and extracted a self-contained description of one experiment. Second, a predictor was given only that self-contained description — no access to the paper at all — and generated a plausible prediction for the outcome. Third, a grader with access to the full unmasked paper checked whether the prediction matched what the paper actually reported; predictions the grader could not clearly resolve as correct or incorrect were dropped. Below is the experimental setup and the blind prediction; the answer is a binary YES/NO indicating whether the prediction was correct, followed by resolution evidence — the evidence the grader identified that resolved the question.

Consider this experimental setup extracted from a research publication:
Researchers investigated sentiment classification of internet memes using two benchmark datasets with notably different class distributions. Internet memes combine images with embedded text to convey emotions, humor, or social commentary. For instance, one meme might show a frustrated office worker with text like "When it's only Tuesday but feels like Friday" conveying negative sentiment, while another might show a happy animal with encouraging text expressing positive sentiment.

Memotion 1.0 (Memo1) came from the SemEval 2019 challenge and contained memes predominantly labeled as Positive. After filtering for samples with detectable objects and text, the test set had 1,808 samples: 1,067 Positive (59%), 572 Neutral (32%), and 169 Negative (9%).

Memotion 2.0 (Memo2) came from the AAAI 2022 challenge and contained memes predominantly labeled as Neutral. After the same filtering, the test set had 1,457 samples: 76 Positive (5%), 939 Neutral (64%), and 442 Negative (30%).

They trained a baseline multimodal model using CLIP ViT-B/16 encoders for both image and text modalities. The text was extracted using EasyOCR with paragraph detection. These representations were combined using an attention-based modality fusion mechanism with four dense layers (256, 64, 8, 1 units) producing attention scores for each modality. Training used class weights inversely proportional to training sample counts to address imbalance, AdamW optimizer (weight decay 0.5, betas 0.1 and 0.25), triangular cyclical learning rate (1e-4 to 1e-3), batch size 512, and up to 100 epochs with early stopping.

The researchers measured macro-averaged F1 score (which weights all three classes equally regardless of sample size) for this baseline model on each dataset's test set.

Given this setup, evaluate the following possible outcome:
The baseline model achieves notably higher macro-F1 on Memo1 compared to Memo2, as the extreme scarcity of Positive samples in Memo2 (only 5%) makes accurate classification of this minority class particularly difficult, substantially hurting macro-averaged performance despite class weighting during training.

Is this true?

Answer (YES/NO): YES